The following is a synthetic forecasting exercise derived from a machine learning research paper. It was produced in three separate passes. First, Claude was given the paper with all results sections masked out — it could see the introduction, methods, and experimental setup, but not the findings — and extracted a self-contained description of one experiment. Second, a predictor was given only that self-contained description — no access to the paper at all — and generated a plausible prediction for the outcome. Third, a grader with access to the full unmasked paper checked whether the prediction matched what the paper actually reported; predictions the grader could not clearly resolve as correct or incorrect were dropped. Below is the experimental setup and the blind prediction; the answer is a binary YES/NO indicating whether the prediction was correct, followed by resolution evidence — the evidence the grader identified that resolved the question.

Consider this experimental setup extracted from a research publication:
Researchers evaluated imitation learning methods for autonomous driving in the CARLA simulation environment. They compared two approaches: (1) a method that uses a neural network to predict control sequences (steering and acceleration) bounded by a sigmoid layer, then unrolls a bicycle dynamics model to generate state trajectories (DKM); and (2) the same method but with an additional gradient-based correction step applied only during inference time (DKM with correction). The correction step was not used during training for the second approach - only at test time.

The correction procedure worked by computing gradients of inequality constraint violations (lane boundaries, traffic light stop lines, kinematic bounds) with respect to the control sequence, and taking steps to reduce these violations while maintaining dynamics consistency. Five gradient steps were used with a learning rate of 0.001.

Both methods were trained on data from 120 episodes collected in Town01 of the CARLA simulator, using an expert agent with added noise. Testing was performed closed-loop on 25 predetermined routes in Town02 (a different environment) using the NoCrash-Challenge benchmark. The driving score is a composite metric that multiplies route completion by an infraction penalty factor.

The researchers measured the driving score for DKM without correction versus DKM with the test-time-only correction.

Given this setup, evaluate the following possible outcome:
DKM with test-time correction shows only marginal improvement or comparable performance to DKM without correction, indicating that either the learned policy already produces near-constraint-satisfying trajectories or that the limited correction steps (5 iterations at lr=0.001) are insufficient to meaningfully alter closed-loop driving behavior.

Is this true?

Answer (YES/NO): NO